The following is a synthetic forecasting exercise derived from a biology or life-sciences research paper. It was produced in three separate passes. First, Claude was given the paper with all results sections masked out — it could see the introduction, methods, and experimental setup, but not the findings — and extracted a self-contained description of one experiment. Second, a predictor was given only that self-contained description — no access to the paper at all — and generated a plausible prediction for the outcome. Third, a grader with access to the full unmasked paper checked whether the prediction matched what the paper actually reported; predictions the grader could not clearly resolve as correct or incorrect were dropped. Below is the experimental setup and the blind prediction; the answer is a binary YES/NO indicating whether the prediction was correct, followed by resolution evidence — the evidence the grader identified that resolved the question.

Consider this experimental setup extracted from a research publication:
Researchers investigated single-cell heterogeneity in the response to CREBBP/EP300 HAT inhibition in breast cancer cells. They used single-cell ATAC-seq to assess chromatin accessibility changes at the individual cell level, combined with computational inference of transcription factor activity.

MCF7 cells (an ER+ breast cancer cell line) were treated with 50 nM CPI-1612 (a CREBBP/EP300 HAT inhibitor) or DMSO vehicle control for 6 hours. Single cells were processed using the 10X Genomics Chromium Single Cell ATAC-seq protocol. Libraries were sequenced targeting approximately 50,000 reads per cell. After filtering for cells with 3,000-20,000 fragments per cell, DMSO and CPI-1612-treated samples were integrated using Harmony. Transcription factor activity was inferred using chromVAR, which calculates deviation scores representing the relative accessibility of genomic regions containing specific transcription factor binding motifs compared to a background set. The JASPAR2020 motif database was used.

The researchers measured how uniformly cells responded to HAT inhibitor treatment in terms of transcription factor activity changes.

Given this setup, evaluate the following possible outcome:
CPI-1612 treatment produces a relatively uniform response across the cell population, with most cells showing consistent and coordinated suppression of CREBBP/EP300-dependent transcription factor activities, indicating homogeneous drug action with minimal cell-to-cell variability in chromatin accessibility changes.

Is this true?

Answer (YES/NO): YES